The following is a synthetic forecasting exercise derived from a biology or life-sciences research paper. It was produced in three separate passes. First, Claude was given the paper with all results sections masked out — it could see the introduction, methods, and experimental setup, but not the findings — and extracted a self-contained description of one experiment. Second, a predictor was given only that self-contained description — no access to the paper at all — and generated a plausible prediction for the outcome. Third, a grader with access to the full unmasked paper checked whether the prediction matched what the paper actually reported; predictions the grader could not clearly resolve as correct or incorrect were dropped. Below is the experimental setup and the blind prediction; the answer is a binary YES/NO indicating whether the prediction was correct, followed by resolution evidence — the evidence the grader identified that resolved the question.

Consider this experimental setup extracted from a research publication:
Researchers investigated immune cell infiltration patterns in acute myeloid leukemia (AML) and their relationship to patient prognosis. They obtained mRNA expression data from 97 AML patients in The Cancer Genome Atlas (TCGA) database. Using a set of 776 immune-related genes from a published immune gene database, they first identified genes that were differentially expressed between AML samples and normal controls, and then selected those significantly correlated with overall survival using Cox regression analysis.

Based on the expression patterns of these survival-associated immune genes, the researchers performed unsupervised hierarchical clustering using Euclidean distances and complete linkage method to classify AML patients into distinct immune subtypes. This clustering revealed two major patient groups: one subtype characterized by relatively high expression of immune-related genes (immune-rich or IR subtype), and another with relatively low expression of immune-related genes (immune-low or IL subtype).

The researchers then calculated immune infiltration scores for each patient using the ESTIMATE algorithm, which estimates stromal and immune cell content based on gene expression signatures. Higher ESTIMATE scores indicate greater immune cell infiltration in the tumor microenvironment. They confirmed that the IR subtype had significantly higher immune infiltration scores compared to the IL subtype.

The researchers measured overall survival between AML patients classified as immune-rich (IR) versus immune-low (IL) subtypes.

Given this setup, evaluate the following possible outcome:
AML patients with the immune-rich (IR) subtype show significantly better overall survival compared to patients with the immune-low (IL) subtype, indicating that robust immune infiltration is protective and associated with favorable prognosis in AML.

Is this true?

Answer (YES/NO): NO